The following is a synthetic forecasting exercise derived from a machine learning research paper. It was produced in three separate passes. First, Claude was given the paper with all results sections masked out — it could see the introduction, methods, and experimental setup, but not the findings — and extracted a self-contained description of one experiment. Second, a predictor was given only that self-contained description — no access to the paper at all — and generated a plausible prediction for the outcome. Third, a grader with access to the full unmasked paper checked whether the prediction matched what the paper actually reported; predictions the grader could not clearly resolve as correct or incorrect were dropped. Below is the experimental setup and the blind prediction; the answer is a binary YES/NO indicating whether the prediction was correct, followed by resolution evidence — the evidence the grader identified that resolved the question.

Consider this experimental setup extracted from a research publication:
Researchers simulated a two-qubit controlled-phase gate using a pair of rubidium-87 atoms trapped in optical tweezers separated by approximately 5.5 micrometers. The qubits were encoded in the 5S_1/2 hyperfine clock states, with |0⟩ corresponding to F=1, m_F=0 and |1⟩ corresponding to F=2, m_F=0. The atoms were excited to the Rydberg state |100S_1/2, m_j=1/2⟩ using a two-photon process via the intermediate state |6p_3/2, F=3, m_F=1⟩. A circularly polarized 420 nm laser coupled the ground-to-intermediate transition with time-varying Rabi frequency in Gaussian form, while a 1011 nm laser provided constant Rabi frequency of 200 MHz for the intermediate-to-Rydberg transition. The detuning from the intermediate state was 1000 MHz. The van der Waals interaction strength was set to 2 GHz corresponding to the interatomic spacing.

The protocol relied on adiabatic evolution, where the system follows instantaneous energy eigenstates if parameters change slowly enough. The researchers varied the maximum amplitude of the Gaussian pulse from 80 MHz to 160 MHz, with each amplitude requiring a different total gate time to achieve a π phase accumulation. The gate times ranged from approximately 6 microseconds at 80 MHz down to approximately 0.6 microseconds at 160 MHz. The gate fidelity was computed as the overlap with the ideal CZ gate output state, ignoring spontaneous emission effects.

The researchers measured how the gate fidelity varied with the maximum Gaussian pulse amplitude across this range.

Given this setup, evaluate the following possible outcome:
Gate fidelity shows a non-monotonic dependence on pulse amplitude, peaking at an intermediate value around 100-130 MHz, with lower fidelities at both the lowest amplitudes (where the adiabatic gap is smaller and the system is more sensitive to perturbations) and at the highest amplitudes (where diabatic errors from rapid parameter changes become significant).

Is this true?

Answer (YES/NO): NO